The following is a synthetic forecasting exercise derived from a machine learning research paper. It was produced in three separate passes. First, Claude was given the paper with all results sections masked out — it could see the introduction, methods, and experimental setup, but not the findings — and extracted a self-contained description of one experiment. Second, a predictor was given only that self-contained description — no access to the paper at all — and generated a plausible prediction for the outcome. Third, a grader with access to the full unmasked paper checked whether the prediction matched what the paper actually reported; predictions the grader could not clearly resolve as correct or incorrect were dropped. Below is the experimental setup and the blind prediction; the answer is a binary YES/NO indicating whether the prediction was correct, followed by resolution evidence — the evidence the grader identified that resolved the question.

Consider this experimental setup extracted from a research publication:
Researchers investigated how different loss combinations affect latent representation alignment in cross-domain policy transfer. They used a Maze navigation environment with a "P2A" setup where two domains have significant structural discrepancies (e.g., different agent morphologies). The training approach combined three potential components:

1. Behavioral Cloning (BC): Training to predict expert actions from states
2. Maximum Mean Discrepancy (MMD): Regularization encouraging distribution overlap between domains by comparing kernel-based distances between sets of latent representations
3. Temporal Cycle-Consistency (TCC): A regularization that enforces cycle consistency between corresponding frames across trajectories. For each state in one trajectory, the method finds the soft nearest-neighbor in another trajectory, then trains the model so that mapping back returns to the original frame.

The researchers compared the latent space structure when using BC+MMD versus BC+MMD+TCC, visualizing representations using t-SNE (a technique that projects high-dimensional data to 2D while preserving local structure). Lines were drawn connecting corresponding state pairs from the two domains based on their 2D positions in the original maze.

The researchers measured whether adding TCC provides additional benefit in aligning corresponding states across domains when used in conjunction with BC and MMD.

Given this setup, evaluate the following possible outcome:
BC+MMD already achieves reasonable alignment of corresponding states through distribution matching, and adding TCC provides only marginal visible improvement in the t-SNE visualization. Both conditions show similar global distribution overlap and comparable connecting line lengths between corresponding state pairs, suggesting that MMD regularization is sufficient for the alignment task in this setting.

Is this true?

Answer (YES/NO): NO